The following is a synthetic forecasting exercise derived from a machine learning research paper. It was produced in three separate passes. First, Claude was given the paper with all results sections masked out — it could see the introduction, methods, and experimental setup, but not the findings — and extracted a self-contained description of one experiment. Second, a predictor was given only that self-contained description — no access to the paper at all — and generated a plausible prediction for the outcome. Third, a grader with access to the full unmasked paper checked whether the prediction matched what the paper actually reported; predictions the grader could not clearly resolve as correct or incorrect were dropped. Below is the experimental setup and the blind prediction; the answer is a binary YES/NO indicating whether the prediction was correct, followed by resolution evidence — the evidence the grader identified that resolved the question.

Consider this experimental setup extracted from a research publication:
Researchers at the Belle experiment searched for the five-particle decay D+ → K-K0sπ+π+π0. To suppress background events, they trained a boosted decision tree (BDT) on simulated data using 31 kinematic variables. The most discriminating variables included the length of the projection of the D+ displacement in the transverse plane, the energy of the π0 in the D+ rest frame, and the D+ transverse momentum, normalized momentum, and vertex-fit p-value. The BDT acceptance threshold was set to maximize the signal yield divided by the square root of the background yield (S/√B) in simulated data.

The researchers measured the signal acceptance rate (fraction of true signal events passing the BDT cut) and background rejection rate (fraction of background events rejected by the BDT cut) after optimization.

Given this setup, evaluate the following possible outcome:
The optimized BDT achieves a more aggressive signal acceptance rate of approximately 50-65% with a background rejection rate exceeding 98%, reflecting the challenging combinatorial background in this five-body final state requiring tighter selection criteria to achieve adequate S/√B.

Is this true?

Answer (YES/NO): NO